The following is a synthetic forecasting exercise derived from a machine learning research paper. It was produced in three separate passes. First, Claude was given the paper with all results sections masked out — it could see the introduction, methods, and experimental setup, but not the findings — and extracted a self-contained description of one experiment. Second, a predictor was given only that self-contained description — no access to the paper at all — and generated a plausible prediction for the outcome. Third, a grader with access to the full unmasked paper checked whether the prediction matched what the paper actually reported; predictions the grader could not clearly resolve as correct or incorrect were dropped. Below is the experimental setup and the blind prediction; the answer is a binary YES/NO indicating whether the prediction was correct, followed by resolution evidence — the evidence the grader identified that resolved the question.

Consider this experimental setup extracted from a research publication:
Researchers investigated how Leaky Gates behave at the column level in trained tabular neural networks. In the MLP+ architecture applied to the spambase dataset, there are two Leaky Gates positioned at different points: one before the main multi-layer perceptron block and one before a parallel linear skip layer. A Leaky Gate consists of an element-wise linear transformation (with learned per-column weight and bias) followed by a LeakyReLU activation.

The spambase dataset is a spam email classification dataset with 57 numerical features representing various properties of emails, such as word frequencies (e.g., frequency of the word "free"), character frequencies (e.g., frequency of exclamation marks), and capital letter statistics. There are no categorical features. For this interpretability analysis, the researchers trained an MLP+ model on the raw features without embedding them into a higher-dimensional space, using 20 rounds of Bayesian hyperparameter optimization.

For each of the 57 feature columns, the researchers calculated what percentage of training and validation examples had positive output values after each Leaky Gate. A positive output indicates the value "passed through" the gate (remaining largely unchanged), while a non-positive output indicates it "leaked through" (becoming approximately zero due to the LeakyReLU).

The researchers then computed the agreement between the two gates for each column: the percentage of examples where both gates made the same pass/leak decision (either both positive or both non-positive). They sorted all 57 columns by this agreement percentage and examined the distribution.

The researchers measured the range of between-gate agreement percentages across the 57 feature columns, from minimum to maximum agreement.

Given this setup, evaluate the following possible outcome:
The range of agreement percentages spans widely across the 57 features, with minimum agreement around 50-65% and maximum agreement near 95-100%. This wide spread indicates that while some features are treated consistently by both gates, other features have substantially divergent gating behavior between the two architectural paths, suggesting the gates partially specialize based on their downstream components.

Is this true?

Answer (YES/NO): NO